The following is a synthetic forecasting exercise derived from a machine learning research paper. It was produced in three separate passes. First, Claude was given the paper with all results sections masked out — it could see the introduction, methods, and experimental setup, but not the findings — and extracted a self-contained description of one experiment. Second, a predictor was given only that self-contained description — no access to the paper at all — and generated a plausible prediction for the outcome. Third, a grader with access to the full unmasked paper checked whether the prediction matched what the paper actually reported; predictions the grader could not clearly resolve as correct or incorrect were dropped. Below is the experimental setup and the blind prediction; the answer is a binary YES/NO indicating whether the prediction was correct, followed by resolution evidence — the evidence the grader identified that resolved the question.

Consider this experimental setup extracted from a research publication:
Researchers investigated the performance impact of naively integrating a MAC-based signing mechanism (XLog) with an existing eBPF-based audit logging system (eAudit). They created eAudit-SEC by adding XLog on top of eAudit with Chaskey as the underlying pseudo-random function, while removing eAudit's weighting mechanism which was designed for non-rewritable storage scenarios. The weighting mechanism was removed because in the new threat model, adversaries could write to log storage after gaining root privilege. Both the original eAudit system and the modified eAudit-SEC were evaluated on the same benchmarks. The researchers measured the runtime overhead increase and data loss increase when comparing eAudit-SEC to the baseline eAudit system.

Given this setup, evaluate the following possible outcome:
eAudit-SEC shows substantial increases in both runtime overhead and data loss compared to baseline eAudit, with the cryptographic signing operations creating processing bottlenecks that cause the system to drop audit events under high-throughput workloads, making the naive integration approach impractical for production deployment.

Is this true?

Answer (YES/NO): YES